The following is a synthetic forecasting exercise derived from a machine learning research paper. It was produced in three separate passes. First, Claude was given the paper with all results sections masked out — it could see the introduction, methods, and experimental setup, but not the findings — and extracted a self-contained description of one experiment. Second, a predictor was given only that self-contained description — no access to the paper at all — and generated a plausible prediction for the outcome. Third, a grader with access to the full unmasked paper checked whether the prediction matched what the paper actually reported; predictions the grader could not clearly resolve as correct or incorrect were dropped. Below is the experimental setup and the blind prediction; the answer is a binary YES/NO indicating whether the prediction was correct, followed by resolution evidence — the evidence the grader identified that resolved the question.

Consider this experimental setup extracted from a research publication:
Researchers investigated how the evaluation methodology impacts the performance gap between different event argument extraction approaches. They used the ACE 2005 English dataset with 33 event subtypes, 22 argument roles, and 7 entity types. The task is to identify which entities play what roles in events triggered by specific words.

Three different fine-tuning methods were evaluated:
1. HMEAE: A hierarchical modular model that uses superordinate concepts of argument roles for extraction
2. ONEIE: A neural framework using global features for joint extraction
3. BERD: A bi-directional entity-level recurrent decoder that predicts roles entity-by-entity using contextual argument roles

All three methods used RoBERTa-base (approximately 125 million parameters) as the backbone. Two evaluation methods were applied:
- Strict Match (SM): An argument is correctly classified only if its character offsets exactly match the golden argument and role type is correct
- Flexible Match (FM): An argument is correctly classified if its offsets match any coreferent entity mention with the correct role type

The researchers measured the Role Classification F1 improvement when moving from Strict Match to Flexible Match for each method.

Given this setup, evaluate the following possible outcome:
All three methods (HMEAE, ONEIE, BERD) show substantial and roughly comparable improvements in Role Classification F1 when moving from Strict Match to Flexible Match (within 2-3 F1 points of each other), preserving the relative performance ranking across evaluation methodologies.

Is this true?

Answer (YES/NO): YES